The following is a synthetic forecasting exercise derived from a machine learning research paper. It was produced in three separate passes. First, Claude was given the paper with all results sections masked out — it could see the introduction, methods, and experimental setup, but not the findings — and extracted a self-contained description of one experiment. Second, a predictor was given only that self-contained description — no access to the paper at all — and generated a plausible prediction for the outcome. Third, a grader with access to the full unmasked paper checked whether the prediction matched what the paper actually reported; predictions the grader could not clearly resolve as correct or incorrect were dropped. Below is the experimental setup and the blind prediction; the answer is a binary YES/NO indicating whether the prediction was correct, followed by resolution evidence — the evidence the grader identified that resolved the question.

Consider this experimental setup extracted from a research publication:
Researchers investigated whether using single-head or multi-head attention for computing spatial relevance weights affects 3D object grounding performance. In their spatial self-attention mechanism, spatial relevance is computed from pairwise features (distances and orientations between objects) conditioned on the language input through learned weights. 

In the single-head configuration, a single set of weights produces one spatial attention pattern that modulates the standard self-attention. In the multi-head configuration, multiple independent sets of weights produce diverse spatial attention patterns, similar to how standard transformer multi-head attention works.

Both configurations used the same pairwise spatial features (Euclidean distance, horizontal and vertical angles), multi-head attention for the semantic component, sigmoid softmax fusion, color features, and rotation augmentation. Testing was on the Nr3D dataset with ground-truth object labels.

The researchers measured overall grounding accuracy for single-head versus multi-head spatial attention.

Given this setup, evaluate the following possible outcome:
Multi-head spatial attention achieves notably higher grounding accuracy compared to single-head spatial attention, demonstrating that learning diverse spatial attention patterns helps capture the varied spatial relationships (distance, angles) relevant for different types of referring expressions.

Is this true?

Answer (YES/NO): YES